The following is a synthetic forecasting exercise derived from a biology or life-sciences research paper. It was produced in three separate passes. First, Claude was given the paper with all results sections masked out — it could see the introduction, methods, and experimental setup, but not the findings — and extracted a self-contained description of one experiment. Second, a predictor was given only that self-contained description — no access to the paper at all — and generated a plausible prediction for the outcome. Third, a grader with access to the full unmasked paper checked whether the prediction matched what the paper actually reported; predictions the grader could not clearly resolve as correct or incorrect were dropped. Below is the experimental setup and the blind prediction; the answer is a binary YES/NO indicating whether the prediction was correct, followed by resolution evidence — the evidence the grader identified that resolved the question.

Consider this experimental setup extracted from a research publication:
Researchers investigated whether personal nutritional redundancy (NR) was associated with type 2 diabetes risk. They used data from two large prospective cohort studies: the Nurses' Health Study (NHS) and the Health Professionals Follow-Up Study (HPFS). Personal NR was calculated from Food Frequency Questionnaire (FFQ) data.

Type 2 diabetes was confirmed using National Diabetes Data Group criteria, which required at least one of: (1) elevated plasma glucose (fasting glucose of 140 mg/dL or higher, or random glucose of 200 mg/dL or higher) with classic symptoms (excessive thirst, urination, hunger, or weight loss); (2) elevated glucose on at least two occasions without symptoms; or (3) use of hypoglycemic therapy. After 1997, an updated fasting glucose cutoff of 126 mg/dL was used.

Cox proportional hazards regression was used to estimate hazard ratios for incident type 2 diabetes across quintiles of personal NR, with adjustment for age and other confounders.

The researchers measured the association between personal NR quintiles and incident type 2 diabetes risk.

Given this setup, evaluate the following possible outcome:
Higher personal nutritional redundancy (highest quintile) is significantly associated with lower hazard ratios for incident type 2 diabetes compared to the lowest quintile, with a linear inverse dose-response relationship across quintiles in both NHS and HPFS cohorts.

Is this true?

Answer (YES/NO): NO